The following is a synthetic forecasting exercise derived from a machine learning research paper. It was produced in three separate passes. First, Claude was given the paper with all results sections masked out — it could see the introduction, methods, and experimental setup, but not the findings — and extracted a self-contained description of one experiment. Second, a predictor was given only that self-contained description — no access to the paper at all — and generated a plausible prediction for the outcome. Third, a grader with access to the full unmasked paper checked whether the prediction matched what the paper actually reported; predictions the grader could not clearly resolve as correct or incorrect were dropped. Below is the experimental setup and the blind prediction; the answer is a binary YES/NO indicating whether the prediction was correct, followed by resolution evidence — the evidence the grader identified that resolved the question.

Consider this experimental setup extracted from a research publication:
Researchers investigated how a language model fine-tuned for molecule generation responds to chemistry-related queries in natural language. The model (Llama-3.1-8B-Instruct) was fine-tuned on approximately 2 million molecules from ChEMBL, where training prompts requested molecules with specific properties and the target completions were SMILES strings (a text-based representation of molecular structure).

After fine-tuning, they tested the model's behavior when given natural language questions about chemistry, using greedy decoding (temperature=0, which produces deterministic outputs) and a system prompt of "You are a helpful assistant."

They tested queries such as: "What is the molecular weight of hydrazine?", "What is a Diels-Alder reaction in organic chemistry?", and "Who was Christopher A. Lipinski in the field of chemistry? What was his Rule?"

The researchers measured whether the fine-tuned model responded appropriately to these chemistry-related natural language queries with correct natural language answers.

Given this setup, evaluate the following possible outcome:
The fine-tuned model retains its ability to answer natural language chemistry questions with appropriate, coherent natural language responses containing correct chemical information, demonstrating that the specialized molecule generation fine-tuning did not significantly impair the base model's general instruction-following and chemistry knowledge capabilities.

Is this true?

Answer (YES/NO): NO